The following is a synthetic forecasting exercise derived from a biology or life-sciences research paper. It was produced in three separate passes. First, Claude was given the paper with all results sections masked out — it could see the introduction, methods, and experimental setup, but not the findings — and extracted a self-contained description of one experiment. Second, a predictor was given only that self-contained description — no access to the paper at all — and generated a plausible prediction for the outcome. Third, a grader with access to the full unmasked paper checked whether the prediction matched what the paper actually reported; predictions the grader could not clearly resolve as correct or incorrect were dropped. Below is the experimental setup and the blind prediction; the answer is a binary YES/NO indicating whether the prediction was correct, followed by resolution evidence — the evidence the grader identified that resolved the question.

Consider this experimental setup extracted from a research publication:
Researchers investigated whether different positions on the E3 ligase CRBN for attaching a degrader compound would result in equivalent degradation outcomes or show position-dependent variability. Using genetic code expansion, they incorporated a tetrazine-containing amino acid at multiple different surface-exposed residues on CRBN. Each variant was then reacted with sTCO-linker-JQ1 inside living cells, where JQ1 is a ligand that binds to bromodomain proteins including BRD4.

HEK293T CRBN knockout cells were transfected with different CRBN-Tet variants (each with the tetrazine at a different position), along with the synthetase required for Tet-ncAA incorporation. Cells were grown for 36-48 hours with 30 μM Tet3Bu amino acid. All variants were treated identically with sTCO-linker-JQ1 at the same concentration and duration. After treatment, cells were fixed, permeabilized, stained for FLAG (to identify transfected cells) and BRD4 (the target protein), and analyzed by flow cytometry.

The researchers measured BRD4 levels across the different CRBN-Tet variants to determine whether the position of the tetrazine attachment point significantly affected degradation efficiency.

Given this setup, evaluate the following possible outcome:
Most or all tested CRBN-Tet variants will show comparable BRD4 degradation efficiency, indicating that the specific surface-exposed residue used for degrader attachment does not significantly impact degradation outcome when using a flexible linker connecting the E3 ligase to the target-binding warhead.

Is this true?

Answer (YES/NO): NO